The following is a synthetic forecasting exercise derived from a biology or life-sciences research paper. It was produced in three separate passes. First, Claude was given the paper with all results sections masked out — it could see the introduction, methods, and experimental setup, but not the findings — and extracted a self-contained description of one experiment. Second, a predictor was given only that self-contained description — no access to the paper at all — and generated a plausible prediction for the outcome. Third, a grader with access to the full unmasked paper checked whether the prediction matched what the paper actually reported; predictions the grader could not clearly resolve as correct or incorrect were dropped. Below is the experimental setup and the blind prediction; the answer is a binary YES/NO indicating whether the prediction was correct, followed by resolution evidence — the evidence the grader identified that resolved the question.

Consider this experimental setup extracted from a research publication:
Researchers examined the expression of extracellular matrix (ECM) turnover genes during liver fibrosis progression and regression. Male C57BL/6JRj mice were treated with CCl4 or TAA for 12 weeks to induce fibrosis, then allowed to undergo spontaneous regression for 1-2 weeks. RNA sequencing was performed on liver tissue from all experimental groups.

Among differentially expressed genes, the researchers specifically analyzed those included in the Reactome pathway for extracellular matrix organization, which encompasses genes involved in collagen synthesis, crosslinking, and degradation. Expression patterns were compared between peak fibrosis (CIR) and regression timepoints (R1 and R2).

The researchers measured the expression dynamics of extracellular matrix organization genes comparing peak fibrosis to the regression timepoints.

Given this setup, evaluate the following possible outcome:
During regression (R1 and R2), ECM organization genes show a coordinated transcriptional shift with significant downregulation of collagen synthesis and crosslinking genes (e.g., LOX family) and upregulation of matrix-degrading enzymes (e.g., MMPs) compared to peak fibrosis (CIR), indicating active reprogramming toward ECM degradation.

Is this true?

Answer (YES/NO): NO